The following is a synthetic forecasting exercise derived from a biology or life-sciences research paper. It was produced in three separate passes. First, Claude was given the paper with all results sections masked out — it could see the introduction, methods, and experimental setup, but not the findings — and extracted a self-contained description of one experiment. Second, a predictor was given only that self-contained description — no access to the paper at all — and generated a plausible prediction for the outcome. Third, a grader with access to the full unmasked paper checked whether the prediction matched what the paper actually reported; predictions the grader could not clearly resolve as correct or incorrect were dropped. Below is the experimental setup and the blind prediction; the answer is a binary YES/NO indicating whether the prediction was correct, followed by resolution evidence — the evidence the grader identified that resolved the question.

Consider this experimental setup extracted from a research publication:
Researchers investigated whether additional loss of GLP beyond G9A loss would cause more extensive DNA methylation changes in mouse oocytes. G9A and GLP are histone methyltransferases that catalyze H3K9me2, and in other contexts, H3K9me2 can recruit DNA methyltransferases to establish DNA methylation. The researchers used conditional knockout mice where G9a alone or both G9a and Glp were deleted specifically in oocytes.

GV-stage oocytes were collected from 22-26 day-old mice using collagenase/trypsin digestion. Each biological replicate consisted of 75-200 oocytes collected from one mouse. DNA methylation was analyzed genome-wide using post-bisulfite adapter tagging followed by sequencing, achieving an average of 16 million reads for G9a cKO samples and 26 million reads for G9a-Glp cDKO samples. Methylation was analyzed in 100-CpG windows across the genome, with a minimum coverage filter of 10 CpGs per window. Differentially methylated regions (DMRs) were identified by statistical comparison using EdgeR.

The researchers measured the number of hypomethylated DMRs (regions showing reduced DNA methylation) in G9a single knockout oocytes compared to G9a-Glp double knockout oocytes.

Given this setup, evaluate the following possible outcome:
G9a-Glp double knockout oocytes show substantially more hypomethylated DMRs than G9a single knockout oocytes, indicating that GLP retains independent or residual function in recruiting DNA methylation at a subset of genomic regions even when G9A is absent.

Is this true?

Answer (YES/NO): YES